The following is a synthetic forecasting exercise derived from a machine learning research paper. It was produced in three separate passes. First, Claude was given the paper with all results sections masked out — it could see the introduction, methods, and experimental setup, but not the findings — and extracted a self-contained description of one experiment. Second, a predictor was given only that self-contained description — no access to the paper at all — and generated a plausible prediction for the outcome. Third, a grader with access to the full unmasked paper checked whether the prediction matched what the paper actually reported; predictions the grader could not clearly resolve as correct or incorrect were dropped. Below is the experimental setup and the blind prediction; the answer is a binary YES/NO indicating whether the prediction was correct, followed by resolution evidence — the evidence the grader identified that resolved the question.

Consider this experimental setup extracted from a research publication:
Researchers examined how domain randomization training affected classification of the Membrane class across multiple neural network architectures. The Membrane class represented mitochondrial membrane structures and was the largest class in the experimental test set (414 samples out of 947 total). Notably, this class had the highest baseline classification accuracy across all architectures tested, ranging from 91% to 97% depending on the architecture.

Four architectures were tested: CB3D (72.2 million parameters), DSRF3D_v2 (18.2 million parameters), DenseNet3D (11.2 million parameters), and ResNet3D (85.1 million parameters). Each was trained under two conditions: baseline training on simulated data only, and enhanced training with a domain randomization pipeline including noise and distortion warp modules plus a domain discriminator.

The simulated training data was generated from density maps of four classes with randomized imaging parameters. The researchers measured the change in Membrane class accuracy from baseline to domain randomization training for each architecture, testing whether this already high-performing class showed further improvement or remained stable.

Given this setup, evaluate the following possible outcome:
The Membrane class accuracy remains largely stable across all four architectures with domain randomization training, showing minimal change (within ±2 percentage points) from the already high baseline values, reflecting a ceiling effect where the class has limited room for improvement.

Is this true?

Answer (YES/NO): NO